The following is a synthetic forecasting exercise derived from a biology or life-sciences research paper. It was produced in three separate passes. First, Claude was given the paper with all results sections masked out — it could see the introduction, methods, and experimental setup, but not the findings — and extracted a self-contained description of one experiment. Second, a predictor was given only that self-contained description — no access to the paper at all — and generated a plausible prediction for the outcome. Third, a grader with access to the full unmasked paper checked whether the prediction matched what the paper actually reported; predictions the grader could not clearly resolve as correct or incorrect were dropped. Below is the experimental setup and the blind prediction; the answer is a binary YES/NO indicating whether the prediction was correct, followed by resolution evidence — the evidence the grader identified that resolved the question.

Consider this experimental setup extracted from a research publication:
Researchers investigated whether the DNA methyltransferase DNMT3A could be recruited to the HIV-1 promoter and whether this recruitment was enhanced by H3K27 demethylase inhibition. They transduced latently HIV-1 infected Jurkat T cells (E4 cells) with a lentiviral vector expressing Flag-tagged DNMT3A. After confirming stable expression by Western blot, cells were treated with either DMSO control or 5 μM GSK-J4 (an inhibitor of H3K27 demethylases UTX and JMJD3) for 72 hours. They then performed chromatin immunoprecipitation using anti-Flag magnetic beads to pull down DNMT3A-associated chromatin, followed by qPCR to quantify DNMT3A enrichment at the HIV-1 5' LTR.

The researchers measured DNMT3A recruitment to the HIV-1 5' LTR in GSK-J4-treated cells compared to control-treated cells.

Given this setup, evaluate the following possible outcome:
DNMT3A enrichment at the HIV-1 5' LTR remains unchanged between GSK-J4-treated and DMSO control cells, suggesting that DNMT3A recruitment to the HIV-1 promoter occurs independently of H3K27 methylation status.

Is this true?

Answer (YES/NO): NO